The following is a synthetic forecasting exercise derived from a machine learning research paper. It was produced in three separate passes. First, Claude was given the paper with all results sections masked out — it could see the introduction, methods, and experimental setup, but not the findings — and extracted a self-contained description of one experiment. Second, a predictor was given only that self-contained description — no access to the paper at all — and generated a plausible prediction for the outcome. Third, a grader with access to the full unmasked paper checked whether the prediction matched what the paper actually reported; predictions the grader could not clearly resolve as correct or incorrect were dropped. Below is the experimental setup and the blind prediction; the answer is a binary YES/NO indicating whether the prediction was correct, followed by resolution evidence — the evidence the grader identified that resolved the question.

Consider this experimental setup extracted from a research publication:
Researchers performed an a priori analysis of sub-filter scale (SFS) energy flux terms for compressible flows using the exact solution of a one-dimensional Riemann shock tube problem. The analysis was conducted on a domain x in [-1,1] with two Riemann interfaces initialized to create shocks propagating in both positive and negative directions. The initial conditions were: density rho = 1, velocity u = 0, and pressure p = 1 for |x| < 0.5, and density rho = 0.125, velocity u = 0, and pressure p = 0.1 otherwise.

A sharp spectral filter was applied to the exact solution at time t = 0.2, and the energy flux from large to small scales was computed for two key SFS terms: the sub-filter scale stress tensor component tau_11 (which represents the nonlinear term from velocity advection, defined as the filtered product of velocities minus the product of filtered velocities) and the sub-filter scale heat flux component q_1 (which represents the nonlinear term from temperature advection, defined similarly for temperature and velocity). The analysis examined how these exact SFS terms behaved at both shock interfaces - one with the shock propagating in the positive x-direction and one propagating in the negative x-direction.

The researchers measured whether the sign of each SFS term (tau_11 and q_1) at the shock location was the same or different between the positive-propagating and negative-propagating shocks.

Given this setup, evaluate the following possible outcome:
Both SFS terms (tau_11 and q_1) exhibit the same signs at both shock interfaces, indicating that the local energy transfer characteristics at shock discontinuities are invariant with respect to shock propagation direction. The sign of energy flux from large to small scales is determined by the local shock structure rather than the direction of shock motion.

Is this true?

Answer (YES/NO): NO